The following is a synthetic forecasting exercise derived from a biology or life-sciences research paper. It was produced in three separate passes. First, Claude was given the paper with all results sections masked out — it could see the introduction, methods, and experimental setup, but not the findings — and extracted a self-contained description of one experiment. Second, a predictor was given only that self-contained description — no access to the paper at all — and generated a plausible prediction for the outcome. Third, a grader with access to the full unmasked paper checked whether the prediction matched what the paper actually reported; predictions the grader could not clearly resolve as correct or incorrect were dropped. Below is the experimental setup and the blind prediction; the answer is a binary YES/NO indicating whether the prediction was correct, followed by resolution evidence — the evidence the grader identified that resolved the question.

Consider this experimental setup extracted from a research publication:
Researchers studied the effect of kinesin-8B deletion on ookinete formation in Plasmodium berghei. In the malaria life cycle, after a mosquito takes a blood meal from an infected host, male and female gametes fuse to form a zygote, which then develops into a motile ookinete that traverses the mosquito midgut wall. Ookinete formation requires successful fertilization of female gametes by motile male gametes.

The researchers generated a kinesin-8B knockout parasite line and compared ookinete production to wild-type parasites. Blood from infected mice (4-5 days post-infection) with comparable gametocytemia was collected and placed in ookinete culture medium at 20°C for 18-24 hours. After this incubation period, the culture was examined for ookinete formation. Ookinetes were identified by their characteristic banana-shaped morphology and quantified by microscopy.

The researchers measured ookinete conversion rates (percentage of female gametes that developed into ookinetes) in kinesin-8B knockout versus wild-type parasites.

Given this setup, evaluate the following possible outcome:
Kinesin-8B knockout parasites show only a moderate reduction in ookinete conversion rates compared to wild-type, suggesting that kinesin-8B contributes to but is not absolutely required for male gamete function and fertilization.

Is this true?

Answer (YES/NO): NO